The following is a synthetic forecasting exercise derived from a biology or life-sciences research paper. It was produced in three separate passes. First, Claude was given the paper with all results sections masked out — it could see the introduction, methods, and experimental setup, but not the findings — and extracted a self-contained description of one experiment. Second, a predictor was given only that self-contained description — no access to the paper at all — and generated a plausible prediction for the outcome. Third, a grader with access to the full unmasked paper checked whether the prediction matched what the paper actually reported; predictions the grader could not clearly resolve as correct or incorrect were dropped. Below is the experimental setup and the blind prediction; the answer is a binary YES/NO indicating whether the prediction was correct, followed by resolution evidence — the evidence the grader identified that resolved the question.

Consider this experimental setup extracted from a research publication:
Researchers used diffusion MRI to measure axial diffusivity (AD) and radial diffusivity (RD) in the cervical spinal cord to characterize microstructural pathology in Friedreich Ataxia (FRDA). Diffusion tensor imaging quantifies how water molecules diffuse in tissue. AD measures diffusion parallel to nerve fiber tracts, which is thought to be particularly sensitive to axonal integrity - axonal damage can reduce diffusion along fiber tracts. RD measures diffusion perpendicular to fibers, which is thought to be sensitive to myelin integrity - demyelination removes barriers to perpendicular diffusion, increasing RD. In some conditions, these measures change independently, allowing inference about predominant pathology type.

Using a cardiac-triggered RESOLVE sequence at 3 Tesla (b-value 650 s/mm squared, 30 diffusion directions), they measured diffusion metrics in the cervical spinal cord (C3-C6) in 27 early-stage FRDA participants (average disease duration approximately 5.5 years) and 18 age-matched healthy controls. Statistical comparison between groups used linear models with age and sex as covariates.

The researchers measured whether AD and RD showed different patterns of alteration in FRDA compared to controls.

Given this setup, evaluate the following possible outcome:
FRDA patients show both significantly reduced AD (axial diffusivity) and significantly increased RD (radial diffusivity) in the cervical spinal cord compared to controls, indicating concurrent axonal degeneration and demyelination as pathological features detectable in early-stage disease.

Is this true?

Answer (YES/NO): NO